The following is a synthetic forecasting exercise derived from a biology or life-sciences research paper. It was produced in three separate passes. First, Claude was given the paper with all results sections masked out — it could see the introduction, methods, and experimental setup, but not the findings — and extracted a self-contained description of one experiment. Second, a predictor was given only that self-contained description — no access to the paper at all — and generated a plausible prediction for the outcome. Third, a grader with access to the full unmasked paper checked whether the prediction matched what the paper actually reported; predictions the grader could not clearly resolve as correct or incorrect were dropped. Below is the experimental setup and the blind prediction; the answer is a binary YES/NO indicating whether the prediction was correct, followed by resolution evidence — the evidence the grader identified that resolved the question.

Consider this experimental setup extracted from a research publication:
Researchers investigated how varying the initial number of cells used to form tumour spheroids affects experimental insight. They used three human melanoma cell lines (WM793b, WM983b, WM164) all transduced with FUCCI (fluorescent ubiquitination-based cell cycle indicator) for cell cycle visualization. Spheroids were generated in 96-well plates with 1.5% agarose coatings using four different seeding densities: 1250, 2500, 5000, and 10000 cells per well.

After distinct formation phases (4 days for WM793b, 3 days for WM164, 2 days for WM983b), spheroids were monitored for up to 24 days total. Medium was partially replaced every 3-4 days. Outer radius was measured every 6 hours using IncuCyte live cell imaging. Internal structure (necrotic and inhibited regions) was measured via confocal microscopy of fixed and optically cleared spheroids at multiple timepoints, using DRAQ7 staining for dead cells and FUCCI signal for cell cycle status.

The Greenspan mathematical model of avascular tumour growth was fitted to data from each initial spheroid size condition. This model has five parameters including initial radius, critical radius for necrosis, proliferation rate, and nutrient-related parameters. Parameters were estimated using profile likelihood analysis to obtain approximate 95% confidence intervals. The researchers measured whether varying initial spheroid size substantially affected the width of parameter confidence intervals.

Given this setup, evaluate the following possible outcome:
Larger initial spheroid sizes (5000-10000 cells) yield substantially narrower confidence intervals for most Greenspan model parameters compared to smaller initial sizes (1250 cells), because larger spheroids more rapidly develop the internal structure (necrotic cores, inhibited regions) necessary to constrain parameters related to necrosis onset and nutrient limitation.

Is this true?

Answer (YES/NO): NO